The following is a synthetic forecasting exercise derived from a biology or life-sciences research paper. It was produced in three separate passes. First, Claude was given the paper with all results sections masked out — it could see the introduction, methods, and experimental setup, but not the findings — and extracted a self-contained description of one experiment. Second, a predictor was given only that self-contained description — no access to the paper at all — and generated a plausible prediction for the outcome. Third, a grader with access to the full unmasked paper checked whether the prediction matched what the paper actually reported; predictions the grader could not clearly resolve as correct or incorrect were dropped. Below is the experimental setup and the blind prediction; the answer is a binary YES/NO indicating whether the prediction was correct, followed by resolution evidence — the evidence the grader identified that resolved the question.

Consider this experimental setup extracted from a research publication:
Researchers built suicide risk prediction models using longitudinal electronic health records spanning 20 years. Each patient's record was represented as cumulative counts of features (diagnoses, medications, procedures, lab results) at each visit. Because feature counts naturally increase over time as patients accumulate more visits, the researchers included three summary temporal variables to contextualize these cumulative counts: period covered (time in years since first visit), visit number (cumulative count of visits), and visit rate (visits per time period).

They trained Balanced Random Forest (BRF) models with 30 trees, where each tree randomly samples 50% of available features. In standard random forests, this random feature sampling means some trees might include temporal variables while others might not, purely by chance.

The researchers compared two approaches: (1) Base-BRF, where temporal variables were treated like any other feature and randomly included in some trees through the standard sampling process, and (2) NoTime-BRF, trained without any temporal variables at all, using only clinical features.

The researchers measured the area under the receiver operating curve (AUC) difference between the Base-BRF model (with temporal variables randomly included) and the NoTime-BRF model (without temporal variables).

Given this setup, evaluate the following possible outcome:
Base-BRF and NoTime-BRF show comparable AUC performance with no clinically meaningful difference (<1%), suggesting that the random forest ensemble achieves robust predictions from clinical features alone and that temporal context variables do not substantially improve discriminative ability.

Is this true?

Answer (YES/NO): NO